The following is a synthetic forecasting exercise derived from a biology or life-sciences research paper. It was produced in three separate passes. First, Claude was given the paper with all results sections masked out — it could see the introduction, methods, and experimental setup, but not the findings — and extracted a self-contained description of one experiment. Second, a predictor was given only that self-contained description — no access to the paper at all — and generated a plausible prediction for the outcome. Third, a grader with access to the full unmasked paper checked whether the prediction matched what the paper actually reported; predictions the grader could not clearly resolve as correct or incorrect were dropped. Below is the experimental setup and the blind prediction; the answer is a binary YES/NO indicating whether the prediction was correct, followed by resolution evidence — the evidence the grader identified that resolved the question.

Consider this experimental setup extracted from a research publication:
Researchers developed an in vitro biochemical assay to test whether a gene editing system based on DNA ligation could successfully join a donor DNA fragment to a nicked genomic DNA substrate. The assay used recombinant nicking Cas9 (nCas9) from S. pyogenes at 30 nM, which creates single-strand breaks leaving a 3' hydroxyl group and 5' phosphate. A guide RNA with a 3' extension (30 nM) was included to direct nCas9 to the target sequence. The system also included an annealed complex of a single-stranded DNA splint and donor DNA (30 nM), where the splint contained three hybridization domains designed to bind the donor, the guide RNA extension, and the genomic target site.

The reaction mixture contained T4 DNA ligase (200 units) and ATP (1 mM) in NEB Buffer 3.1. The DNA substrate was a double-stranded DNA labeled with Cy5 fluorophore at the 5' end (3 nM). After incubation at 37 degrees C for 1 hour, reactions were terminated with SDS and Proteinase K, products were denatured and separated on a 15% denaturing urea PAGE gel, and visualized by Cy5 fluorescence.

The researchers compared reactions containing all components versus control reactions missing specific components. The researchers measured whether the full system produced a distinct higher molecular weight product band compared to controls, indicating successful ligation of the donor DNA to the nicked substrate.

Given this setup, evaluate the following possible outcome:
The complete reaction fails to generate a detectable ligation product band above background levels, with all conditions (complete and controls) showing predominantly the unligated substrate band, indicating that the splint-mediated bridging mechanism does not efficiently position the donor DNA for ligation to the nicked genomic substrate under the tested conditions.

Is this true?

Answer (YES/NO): NO